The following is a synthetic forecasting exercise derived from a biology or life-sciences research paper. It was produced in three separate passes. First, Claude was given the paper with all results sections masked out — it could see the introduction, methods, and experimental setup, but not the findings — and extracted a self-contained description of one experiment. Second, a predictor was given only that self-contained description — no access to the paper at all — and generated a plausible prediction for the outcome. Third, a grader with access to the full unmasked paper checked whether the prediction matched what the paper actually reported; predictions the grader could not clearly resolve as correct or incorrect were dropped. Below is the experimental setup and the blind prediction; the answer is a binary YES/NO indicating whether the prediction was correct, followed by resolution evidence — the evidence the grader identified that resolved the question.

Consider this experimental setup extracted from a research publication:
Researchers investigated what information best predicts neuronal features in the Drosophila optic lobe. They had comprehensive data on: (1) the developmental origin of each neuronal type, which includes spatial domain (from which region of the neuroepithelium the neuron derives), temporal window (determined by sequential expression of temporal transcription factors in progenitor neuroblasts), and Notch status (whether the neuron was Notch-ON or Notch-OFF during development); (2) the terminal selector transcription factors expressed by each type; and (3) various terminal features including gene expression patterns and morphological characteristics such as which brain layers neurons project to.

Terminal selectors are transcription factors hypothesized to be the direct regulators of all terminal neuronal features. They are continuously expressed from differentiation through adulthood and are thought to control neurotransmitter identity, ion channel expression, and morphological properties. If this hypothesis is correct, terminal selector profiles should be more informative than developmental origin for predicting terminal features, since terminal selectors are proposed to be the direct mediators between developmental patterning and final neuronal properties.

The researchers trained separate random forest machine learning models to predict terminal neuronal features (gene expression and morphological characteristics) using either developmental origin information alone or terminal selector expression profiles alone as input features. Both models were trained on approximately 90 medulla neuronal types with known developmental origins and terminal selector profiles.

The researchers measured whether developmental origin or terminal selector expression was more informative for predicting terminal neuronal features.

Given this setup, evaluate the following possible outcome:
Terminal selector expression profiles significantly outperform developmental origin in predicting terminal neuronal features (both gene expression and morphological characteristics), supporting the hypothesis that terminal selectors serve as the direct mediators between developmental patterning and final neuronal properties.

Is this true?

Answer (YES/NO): NO